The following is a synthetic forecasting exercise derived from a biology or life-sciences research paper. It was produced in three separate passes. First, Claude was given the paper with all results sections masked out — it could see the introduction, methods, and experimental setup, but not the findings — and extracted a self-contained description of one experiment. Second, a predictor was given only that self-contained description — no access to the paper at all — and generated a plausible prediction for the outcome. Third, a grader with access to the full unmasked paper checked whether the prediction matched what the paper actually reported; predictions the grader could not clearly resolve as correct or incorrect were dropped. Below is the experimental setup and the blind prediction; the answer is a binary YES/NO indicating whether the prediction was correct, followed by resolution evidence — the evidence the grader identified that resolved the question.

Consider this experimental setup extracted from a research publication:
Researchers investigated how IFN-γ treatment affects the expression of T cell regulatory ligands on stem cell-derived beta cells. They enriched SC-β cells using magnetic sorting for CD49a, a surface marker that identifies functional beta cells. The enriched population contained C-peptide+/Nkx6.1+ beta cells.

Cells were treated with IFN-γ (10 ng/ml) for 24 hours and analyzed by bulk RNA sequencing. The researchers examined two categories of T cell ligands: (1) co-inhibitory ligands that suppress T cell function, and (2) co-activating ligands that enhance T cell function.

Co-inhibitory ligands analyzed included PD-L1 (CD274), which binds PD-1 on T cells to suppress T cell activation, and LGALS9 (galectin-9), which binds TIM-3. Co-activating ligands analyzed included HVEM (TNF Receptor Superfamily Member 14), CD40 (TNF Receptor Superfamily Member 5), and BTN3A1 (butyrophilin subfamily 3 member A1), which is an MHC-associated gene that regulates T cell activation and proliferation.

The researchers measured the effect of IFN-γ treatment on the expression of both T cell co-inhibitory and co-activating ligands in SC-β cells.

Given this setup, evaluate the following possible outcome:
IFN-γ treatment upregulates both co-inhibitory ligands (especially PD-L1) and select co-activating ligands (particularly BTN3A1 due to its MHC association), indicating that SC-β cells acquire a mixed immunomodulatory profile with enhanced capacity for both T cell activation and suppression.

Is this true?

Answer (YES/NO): YES